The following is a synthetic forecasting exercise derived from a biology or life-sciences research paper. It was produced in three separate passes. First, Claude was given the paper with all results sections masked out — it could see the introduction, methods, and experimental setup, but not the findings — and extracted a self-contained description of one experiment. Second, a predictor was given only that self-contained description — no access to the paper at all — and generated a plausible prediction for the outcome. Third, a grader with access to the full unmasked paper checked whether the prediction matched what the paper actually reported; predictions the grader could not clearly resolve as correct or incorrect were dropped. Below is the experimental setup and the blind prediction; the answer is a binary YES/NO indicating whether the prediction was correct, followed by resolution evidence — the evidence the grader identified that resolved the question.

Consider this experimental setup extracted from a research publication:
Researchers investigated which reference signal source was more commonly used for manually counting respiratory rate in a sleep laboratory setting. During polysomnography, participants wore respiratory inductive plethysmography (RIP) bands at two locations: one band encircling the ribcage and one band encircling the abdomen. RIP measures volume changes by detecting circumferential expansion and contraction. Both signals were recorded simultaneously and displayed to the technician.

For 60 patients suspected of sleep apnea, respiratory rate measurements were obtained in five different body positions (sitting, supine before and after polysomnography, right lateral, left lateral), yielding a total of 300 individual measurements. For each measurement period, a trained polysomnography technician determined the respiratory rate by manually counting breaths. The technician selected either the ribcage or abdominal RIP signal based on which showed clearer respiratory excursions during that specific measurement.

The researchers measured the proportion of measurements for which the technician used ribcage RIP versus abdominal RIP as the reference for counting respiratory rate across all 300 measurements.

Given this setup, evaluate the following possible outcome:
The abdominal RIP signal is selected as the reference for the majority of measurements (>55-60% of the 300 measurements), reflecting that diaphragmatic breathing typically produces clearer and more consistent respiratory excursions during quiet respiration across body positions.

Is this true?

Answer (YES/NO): YES